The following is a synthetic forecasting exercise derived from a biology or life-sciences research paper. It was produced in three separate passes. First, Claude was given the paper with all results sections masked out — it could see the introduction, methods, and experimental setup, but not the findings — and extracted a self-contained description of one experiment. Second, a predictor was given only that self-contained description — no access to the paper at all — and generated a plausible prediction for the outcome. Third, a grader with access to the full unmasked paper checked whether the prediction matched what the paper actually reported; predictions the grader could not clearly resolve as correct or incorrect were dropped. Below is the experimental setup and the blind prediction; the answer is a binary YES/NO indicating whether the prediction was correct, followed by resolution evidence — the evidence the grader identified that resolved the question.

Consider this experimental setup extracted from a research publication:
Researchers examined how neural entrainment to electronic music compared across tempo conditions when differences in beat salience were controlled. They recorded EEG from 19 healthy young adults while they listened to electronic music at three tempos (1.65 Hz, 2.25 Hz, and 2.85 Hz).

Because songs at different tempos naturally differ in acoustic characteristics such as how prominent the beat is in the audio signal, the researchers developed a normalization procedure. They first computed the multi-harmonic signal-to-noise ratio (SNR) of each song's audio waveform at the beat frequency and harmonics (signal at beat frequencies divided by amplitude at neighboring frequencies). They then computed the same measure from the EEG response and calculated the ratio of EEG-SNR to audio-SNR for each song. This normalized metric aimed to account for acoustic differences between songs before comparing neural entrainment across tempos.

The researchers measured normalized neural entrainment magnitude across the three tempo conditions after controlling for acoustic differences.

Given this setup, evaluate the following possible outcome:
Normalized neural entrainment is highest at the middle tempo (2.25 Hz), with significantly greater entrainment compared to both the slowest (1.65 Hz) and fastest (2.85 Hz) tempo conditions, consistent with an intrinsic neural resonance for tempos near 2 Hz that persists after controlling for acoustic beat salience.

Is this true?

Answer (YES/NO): NO